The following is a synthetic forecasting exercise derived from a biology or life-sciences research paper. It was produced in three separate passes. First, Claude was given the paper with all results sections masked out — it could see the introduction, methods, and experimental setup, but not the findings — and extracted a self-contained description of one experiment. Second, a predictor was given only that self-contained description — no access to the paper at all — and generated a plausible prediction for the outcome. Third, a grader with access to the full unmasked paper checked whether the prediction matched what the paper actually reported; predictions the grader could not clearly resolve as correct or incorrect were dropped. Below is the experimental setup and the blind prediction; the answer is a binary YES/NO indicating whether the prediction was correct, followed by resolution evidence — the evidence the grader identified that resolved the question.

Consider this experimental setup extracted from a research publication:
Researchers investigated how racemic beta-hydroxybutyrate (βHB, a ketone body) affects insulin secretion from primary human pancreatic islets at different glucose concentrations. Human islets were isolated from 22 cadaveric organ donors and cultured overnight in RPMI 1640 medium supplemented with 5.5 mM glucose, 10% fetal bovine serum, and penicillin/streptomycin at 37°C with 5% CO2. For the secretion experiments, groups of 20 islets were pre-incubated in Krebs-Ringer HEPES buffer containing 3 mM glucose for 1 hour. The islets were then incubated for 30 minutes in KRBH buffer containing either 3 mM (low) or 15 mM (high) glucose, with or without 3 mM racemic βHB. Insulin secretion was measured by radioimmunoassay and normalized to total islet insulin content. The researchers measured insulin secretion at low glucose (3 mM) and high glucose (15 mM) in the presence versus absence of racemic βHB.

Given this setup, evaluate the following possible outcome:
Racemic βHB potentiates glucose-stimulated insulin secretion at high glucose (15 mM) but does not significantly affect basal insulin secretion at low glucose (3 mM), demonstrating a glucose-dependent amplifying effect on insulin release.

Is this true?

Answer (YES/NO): NO